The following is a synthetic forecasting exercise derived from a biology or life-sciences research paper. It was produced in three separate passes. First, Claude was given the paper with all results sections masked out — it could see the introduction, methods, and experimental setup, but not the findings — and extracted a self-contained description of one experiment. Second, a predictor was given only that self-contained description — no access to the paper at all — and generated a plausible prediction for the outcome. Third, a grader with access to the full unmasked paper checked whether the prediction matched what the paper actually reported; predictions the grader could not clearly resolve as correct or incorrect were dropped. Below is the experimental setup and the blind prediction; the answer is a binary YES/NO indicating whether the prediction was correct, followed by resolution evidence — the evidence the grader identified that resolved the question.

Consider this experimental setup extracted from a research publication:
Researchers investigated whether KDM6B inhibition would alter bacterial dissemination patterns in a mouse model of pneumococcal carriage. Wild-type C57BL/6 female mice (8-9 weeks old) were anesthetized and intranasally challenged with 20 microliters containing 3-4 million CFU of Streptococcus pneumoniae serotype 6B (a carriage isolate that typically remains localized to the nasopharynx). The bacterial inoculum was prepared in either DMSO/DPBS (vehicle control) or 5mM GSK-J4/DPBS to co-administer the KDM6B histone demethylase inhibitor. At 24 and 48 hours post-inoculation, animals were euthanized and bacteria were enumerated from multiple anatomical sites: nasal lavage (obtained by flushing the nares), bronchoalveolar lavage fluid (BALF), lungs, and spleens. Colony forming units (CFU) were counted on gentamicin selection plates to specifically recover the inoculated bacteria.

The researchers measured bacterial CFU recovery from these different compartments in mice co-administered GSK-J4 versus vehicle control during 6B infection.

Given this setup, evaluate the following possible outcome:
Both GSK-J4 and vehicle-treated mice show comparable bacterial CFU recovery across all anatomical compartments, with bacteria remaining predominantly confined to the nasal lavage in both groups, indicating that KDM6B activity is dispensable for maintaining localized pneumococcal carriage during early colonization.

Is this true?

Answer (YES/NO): NO